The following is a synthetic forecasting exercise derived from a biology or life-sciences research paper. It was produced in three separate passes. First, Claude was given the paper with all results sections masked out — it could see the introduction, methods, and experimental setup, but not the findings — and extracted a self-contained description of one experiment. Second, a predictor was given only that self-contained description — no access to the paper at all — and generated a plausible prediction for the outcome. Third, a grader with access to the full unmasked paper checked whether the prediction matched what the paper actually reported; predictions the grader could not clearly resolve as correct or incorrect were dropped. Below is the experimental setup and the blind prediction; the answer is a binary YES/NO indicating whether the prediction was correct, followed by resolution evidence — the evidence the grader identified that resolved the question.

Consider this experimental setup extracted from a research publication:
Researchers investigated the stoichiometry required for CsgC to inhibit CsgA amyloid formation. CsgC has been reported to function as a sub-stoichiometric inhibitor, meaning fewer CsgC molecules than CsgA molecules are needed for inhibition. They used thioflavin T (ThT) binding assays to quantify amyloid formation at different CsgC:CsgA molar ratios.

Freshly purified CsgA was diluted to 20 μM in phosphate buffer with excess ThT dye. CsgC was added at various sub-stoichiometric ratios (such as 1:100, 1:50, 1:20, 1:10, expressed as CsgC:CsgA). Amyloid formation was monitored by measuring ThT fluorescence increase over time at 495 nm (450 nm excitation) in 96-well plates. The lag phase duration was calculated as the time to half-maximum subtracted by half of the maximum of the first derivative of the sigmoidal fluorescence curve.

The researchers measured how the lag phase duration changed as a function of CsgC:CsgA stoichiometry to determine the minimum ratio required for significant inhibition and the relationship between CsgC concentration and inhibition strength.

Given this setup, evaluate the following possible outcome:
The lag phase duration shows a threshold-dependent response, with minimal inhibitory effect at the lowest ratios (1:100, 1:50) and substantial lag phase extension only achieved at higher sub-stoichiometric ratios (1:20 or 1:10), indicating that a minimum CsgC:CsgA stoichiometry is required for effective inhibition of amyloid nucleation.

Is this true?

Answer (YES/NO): NO